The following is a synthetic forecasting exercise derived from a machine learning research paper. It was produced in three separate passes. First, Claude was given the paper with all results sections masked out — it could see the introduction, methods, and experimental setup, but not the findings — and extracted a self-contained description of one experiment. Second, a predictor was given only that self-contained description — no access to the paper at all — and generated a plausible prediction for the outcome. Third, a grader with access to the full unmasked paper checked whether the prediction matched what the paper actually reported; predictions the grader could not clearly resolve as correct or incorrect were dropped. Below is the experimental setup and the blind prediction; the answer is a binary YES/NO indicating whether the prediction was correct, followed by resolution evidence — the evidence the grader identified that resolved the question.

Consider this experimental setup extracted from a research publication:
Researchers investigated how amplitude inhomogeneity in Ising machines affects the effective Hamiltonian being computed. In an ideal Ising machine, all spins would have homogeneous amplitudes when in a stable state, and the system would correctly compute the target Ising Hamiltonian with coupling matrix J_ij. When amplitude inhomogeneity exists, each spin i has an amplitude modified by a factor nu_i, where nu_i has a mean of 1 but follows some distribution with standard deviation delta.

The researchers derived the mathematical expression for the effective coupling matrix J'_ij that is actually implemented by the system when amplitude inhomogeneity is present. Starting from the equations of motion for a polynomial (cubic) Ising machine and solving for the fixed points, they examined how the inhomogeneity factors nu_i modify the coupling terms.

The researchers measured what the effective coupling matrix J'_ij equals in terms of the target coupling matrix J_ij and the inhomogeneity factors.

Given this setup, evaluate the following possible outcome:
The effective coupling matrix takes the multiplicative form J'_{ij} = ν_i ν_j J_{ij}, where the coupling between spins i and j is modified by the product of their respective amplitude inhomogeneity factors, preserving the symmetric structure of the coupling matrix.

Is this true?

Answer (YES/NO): NO